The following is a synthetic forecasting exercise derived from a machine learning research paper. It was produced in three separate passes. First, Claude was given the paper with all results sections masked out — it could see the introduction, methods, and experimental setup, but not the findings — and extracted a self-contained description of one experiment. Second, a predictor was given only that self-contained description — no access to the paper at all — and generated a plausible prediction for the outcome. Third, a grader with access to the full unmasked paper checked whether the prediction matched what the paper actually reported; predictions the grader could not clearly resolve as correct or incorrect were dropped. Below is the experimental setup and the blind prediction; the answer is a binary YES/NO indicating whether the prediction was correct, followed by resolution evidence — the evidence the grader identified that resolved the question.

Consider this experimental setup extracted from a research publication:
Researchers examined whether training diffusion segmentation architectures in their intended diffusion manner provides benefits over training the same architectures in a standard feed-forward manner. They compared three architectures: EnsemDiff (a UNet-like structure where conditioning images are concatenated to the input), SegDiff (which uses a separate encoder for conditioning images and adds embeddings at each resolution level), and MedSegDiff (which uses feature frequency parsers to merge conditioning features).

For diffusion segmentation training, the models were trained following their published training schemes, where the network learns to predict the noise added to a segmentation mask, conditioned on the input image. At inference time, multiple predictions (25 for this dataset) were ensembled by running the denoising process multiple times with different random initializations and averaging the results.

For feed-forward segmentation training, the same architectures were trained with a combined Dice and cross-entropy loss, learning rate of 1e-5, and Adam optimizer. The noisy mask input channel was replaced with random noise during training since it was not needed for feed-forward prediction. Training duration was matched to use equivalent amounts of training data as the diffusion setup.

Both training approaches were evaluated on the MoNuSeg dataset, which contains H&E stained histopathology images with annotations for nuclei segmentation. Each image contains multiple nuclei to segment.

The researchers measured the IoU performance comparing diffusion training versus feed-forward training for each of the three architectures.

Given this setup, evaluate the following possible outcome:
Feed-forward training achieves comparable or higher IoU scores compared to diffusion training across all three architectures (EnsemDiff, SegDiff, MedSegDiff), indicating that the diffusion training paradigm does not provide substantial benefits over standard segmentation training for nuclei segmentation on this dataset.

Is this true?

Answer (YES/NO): NO